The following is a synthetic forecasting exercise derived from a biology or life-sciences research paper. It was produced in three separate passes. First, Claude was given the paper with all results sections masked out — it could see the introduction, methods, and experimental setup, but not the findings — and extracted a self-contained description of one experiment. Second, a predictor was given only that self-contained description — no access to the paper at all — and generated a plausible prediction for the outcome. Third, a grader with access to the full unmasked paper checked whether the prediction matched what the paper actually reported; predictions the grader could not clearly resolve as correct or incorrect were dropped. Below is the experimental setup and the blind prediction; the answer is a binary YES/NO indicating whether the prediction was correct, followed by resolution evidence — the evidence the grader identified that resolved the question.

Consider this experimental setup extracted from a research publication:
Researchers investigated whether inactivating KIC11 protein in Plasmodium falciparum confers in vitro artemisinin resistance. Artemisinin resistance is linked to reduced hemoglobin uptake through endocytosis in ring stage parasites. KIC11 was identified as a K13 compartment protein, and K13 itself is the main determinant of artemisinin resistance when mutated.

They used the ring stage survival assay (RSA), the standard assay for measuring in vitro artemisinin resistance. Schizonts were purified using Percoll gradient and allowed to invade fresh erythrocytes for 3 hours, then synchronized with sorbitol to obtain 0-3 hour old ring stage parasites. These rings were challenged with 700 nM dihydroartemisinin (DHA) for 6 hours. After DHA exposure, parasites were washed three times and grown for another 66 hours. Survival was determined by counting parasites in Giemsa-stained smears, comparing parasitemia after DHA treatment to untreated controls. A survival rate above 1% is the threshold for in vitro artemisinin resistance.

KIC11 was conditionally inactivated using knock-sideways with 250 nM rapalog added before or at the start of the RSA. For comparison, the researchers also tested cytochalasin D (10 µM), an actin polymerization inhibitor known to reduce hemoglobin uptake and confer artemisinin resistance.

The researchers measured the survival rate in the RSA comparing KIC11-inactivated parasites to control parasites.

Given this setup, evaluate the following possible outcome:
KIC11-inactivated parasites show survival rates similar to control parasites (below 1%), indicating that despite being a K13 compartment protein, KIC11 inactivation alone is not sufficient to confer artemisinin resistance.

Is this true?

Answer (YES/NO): YES